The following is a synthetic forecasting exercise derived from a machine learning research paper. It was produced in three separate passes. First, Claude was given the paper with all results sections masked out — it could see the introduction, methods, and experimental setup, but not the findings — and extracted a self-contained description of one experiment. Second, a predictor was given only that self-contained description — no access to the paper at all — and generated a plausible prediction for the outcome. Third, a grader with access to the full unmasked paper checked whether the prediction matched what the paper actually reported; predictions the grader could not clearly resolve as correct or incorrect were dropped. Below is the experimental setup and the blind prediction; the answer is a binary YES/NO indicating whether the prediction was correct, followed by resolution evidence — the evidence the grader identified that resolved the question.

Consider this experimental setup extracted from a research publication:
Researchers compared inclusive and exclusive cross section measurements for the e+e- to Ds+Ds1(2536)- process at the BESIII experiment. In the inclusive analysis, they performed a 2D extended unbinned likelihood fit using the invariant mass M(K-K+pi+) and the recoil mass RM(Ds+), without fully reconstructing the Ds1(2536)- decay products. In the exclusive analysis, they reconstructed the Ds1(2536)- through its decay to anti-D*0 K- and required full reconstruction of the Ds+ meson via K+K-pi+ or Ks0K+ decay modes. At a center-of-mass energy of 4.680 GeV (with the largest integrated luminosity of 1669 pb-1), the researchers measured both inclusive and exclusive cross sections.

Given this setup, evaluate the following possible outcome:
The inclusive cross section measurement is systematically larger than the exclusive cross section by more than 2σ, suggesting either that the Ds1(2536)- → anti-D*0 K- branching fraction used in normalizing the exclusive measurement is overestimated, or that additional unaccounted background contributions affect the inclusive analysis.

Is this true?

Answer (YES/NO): NO